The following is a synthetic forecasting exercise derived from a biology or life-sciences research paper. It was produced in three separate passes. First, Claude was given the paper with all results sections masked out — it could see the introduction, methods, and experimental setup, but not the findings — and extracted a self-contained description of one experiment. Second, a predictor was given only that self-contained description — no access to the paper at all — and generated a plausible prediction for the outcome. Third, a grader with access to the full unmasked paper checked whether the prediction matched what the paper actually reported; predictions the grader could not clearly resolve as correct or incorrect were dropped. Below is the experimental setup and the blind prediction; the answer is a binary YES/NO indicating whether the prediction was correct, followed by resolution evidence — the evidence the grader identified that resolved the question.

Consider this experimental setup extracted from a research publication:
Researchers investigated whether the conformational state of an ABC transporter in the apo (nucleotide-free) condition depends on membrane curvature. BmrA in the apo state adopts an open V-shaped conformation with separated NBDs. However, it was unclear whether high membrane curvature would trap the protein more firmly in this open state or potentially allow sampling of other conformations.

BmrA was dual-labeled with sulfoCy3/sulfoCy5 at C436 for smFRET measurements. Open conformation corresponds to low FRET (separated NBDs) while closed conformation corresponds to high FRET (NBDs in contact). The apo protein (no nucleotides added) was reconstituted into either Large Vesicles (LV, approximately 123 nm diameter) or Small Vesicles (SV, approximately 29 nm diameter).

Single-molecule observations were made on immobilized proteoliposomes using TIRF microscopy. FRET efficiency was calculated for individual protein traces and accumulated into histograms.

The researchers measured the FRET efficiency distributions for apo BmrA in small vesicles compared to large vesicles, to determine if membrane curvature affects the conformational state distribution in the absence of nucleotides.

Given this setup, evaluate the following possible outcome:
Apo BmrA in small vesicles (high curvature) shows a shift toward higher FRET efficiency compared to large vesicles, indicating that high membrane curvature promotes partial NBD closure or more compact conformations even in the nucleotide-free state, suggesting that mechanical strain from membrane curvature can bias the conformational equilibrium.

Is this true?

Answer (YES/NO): NO